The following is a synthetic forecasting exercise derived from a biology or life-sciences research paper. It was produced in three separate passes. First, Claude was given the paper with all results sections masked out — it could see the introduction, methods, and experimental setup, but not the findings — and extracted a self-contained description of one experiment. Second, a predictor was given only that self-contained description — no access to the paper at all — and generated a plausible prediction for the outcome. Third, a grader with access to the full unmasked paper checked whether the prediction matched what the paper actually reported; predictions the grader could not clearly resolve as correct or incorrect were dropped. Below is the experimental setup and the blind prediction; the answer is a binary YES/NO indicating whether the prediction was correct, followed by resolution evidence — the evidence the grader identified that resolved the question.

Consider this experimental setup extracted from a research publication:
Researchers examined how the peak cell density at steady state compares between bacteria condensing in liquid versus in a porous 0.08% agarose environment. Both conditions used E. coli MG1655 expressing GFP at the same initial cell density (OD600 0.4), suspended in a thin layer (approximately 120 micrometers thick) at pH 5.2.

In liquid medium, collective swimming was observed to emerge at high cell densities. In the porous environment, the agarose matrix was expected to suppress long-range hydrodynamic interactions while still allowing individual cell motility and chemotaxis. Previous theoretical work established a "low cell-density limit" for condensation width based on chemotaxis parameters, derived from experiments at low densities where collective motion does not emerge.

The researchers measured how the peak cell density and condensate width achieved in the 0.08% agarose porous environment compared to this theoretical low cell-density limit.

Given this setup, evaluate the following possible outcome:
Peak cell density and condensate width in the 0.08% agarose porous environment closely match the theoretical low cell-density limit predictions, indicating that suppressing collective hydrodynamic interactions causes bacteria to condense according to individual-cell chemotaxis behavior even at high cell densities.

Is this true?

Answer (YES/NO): YES